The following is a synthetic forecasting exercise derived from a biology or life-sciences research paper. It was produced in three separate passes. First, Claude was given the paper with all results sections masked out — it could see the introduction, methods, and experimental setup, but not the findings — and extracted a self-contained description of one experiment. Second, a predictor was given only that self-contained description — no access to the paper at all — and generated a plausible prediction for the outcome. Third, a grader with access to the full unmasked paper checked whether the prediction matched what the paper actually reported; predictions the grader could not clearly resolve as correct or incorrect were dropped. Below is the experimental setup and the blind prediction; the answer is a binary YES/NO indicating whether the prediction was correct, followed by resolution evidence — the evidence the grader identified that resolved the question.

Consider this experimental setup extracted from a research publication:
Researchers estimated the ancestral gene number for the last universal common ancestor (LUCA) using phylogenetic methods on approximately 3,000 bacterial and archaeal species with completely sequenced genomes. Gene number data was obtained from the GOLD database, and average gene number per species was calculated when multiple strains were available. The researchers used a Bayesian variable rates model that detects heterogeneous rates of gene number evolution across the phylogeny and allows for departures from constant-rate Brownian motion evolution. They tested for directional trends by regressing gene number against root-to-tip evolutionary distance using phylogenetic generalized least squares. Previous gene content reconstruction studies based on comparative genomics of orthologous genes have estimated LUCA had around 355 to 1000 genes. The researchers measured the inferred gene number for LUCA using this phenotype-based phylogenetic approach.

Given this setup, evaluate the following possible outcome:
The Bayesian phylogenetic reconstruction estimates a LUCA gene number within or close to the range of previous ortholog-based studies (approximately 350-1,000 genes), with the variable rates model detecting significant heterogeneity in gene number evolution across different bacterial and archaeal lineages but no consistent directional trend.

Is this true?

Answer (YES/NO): NO